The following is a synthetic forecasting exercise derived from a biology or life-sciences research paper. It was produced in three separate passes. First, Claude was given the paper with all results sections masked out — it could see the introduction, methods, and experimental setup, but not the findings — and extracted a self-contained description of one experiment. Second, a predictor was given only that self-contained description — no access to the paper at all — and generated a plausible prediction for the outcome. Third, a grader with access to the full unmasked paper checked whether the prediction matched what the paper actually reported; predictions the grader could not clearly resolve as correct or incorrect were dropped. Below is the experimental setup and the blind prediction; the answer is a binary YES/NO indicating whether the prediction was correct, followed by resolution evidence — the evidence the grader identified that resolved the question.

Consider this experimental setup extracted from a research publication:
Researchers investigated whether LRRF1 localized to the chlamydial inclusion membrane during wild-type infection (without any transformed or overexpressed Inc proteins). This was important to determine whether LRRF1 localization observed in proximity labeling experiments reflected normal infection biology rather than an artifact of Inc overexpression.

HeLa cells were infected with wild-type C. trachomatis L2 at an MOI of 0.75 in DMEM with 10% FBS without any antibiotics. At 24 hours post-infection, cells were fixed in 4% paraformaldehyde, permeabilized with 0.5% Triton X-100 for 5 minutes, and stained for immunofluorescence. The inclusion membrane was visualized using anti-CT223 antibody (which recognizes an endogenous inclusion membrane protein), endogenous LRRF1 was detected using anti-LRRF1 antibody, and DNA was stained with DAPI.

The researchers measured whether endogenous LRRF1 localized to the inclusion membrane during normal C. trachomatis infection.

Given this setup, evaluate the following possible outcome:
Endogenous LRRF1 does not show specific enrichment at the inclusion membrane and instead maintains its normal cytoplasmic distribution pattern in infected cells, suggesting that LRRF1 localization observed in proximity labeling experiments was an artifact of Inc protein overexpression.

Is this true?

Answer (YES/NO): NO